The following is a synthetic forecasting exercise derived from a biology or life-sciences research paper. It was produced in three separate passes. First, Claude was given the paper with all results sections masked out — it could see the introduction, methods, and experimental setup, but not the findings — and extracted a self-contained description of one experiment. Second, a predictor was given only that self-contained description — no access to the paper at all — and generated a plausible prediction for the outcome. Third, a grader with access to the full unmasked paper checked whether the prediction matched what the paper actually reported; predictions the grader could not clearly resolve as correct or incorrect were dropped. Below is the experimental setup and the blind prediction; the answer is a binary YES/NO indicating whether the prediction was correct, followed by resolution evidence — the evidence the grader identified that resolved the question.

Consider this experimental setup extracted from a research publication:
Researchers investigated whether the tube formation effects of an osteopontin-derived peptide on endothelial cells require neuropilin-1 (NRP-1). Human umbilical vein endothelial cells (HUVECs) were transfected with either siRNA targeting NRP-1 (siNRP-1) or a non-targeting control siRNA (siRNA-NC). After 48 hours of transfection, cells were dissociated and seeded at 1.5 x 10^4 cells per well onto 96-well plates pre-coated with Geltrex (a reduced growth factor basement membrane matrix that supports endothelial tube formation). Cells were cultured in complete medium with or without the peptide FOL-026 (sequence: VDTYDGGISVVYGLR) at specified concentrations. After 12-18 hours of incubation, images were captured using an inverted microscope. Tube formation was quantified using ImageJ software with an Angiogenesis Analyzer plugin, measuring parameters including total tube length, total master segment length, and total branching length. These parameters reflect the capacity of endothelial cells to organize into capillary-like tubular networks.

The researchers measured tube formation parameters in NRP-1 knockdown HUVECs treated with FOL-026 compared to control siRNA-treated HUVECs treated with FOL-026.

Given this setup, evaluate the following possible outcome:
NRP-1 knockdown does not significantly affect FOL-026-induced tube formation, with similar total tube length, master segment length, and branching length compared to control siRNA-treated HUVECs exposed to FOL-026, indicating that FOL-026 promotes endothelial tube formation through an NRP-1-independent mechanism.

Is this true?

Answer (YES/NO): NO